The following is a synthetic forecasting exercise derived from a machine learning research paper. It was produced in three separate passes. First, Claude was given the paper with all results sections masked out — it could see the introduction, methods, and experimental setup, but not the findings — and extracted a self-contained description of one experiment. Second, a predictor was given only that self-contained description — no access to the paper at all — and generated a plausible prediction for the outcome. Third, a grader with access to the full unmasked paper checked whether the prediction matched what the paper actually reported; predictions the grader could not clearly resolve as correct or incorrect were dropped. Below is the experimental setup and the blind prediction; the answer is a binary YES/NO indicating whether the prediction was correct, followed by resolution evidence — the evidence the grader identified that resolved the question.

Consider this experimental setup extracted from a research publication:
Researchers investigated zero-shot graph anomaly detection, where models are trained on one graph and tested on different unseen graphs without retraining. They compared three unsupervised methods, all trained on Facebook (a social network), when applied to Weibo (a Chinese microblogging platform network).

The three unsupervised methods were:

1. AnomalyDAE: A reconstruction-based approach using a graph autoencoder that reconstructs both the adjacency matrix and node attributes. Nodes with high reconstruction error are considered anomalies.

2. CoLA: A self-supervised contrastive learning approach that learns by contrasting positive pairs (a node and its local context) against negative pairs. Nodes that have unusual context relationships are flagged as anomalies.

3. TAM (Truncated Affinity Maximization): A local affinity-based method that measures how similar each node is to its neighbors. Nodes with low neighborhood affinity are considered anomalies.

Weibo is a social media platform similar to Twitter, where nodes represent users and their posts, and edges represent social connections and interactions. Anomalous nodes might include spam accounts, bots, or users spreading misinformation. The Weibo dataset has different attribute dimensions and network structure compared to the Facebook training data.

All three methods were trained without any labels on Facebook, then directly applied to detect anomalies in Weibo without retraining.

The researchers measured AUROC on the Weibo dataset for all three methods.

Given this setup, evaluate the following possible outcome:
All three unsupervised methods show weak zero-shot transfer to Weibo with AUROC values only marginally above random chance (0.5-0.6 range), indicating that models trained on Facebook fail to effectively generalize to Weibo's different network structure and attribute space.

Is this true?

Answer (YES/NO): NO